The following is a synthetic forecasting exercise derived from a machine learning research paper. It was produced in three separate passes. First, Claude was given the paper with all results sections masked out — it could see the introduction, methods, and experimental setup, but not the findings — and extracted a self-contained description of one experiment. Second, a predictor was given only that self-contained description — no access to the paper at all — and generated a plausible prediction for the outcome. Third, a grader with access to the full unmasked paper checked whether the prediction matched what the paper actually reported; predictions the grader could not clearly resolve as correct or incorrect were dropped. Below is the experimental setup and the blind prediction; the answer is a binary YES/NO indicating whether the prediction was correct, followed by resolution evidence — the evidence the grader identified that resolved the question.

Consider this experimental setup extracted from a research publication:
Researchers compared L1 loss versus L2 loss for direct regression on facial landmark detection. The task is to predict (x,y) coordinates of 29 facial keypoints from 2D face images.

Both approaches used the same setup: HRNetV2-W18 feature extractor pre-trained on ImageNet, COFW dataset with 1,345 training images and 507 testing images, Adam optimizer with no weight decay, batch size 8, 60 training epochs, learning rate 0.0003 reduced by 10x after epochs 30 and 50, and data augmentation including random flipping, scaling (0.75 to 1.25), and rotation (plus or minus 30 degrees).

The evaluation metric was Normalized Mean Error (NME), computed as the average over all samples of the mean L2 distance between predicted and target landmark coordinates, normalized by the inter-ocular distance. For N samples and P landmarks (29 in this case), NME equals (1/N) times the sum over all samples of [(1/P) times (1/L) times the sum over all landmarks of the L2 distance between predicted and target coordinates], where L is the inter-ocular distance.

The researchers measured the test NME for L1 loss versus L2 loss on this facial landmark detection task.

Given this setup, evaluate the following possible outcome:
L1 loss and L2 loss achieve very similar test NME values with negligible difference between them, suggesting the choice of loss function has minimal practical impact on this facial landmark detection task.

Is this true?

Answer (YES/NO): NO